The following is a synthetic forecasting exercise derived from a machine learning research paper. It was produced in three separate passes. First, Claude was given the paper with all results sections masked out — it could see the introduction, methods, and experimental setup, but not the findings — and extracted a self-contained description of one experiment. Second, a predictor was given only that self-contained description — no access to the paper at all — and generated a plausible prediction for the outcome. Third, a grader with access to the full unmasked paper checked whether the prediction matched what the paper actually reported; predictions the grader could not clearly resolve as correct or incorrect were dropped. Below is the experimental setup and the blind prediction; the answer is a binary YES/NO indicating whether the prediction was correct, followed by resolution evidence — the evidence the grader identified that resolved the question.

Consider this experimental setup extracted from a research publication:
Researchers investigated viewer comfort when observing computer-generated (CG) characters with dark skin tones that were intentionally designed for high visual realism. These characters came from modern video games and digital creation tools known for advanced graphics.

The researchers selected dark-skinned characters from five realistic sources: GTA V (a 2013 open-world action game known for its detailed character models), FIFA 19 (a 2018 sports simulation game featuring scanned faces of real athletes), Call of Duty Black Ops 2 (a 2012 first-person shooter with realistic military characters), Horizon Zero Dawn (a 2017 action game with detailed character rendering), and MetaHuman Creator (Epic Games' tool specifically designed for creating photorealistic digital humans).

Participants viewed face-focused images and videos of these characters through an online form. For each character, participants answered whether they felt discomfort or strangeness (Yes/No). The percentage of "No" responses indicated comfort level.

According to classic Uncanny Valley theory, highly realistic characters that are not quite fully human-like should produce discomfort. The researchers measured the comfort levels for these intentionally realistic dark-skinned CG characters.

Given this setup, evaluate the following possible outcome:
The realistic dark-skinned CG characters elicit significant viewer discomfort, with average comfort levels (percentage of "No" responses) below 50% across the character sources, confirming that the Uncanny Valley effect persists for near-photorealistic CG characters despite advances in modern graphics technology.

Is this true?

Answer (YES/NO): NO